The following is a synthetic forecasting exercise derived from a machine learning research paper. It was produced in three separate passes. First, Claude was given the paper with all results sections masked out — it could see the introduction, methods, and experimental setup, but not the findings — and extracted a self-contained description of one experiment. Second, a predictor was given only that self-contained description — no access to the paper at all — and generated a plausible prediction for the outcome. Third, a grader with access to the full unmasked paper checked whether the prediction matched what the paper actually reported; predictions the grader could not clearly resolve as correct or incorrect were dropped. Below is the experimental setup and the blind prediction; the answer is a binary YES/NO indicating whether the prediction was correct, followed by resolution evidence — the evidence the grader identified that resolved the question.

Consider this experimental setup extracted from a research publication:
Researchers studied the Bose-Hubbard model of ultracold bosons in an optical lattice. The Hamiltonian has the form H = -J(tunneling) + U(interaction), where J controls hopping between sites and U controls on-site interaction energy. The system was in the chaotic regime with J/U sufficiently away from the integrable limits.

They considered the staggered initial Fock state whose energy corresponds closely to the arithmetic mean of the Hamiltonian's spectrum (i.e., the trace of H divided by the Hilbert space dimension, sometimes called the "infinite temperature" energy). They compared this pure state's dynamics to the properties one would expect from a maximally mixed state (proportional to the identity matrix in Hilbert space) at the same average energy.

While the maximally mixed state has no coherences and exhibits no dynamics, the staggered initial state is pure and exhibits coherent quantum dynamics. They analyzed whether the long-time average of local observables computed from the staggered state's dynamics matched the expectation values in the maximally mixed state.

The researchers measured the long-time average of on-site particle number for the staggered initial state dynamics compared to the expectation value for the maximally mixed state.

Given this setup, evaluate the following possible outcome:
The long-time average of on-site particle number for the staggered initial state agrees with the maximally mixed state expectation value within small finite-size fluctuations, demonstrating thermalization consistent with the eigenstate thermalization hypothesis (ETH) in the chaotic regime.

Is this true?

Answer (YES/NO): YES